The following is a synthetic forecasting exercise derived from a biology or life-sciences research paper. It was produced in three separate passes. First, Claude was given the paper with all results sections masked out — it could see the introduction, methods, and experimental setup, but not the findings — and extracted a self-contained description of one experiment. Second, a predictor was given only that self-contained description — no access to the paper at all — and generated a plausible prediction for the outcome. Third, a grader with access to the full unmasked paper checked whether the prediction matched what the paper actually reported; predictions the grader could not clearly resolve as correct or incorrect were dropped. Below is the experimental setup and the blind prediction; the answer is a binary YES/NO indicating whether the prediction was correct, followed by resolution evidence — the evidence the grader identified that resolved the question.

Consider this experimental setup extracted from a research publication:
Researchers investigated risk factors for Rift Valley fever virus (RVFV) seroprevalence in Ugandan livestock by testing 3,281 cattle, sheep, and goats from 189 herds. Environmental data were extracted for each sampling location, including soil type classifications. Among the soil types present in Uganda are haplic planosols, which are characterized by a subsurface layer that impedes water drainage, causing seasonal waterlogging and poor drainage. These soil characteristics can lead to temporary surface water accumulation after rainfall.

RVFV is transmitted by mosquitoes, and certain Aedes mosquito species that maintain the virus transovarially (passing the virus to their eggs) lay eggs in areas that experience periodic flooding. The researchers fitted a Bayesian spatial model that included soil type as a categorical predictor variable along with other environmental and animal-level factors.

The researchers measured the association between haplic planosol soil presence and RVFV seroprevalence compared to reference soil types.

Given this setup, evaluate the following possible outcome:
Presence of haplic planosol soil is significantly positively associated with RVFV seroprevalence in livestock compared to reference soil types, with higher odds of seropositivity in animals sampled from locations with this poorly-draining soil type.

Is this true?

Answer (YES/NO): YES